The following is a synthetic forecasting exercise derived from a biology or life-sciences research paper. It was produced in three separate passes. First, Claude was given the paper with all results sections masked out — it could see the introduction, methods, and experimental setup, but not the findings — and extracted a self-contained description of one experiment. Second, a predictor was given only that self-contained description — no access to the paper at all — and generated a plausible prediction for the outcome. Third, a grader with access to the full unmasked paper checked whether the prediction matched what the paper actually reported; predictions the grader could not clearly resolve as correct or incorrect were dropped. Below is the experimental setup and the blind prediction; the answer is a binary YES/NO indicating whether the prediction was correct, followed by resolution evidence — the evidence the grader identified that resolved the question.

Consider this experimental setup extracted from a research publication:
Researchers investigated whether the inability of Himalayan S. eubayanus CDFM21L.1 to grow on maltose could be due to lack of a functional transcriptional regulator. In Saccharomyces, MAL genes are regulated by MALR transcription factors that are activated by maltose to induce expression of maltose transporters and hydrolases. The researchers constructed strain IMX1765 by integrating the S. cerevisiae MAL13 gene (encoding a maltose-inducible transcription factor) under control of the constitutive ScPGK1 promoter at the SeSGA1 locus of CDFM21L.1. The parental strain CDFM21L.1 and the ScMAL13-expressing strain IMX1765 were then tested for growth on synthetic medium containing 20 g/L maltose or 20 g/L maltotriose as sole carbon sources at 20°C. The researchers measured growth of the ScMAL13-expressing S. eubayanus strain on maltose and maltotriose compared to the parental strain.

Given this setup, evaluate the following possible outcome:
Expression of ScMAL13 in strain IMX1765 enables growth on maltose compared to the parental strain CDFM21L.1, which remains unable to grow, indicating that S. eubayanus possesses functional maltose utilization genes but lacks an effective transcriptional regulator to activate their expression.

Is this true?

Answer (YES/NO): YES